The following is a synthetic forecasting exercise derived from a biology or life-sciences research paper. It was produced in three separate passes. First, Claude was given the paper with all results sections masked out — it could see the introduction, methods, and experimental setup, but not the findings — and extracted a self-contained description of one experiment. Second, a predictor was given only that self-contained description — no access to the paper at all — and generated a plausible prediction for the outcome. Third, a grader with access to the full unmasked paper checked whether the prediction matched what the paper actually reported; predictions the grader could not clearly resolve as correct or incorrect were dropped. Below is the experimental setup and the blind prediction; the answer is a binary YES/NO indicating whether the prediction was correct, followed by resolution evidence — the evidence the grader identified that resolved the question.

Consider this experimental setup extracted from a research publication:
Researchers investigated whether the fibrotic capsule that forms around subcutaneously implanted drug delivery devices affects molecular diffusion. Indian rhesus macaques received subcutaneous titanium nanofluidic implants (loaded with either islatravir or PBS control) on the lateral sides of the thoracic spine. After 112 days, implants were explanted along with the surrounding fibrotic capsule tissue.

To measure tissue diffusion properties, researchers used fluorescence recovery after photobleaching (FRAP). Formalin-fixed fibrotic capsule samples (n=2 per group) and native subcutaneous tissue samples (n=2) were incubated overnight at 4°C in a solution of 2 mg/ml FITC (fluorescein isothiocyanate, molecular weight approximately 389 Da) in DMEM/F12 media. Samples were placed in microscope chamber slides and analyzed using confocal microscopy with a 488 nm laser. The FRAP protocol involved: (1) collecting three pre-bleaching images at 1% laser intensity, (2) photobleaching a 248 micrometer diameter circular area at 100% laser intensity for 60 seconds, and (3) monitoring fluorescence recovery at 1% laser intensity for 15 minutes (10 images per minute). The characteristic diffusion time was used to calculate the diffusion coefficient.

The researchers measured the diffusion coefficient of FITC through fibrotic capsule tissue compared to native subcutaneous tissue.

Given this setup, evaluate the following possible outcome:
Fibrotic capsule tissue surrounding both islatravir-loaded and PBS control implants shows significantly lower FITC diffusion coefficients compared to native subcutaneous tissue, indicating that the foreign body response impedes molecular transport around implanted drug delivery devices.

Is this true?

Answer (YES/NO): NO